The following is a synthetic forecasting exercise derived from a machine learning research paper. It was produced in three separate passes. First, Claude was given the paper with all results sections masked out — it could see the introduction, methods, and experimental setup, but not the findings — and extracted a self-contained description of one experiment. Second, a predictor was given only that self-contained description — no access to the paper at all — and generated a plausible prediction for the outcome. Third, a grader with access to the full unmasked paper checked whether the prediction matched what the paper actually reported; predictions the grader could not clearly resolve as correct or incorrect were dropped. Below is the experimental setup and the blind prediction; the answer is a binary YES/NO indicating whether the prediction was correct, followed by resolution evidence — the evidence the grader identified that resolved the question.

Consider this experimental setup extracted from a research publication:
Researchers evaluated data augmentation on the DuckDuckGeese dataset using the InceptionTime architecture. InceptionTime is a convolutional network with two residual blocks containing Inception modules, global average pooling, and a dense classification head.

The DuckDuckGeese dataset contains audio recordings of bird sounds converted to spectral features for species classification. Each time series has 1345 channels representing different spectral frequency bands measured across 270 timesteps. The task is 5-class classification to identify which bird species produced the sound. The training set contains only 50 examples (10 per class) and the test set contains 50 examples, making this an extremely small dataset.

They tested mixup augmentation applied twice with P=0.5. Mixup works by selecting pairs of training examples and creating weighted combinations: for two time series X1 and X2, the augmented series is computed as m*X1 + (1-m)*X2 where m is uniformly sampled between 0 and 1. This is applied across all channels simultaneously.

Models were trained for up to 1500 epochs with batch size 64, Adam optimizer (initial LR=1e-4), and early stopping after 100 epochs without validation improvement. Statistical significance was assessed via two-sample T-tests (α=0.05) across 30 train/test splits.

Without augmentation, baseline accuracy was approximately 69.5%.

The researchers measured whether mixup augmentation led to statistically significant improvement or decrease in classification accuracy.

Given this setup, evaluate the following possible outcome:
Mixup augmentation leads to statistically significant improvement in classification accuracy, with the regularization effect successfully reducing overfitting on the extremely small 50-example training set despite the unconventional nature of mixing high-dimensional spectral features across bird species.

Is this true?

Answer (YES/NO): NO